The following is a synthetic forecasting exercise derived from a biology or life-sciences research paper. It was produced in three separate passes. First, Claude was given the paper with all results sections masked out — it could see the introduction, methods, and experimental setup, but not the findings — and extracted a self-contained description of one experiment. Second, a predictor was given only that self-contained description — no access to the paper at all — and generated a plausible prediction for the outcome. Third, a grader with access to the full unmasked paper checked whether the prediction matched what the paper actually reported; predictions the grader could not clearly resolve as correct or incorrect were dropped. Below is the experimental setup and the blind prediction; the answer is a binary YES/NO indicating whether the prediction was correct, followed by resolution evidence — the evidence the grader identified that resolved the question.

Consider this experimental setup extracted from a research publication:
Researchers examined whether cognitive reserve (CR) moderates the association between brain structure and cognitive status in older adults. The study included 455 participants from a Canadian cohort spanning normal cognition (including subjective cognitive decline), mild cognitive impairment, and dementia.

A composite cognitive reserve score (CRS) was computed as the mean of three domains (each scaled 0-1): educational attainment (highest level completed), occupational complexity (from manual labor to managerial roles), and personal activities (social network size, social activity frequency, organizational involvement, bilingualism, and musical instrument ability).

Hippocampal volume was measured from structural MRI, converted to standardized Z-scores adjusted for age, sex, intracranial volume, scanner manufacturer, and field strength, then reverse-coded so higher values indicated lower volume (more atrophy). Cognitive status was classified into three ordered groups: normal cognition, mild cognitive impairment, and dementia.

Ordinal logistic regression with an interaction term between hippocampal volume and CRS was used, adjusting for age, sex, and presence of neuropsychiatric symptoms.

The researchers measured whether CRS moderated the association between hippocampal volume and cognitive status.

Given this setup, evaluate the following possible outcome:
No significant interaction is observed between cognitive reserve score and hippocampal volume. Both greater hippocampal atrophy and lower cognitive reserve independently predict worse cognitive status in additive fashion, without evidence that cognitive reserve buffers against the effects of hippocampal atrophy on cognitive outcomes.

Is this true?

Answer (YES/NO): YES